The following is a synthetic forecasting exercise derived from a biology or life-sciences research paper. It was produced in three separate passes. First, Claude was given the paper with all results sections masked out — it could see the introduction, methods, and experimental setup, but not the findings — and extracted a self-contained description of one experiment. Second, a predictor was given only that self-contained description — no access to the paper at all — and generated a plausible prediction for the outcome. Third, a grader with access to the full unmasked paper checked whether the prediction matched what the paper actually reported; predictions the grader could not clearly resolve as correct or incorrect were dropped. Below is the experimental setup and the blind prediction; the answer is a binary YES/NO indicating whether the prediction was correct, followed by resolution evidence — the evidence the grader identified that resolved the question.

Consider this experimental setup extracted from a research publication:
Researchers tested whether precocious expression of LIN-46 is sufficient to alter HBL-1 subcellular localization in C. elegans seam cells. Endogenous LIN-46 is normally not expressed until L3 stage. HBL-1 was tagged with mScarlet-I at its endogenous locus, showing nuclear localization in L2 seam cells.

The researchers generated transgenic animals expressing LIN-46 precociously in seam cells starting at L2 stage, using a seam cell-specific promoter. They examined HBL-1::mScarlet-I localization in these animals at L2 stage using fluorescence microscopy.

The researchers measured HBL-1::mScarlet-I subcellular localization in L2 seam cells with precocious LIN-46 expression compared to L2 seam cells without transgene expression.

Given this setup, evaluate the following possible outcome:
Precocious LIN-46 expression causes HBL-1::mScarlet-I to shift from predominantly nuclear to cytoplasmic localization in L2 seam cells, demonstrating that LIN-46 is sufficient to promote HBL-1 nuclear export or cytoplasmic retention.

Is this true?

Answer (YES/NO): YES